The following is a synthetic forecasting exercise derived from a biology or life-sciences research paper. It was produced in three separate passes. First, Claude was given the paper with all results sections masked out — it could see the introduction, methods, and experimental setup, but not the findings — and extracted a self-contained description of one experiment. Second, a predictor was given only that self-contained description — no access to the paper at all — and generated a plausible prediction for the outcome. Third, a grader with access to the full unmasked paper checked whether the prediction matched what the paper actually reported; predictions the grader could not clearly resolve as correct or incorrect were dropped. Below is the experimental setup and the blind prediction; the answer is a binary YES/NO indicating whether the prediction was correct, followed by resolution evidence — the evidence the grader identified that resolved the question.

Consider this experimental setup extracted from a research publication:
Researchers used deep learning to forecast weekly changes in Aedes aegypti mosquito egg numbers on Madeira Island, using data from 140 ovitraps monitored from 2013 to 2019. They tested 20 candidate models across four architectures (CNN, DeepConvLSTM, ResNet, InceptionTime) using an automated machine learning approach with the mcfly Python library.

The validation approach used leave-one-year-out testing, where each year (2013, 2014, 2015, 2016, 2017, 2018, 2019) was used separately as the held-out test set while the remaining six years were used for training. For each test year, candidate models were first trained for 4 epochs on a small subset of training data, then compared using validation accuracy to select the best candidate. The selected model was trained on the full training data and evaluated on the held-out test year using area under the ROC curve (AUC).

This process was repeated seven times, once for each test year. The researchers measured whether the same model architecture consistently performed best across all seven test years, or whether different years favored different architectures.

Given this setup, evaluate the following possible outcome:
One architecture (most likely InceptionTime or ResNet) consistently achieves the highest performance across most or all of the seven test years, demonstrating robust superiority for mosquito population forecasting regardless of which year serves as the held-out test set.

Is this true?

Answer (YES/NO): NO